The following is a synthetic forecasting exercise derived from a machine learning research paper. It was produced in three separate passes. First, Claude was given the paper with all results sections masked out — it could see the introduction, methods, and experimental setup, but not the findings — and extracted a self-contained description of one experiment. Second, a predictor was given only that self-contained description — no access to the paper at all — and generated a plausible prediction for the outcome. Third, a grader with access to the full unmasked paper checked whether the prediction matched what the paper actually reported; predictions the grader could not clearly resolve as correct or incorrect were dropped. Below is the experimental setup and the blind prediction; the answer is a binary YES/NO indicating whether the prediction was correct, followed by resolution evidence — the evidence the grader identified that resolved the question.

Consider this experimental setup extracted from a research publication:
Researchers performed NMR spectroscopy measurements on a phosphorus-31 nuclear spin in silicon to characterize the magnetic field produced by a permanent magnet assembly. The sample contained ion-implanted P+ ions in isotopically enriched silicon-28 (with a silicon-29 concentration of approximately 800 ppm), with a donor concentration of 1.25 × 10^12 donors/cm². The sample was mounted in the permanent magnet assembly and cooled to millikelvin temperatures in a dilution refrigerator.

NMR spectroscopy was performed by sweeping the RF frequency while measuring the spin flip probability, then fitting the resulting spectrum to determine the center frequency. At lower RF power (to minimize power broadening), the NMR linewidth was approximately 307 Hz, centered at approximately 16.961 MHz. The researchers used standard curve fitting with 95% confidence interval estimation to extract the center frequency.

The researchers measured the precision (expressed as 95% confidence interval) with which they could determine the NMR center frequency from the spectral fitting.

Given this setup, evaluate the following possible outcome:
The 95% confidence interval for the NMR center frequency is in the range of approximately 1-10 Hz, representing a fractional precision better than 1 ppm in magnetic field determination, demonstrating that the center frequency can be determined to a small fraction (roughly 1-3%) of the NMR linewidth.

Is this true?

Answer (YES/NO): NO